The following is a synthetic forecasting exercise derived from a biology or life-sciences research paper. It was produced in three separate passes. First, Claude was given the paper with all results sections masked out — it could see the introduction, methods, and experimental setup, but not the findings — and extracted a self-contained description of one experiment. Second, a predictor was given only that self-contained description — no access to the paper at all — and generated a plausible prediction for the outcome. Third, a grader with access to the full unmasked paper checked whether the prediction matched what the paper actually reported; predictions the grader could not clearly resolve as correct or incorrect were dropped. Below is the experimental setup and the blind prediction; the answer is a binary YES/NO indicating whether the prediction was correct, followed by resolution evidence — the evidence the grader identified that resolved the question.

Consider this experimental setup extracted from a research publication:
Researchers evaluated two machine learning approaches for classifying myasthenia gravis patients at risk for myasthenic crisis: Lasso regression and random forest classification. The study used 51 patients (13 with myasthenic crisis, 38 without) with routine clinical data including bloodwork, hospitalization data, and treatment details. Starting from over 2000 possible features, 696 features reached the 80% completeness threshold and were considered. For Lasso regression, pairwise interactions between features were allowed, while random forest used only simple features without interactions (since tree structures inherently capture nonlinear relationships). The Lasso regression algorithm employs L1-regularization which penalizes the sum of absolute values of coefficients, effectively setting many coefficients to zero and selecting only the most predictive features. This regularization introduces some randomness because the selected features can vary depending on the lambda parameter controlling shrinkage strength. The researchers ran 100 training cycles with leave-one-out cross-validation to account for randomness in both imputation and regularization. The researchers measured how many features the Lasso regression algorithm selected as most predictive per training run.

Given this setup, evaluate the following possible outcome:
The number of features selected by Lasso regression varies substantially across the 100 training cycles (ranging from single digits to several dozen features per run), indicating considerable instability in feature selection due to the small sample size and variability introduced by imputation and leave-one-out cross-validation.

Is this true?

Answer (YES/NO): NO